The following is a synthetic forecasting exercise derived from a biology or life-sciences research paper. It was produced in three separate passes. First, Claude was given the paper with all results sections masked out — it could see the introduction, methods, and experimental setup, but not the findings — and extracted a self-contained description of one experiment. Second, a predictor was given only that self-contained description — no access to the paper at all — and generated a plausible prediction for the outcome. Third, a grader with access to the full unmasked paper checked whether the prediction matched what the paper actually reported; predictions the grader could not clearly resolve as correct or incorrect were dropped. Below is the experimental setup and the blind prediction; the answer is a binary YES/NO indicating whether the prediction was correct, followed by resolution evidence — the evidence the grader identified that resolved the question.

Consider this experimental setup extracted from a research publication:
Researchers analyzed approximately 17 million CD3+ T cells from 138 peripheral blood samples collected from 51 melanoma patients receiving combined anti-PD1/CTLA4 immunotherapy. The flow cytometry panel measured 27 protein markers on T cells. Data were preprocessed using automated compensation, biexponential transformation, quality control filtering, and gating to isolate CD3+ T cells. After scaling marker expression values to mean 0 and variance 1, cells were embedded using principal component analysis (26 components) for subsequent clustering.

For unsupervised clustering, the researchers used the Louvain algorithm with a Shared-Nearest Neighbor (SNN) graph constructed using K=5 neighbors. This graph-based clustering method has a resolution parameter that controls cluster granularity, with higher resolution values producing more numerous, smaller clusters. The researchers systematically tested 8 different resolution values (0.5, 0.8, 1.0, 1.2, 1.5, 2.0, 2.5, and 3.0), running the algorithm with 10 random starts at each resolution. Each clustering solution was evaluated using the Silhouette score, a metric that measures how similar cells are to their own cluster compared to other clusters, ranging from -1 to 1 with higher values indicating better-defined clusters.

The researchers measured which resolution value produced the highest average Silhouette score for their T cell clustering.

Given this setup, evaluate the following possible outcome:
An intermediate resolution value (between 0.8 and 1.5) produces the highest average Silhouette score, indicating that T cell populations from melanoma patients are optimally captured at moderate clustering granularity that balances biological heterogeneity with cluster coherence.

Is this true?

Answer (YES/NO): NO